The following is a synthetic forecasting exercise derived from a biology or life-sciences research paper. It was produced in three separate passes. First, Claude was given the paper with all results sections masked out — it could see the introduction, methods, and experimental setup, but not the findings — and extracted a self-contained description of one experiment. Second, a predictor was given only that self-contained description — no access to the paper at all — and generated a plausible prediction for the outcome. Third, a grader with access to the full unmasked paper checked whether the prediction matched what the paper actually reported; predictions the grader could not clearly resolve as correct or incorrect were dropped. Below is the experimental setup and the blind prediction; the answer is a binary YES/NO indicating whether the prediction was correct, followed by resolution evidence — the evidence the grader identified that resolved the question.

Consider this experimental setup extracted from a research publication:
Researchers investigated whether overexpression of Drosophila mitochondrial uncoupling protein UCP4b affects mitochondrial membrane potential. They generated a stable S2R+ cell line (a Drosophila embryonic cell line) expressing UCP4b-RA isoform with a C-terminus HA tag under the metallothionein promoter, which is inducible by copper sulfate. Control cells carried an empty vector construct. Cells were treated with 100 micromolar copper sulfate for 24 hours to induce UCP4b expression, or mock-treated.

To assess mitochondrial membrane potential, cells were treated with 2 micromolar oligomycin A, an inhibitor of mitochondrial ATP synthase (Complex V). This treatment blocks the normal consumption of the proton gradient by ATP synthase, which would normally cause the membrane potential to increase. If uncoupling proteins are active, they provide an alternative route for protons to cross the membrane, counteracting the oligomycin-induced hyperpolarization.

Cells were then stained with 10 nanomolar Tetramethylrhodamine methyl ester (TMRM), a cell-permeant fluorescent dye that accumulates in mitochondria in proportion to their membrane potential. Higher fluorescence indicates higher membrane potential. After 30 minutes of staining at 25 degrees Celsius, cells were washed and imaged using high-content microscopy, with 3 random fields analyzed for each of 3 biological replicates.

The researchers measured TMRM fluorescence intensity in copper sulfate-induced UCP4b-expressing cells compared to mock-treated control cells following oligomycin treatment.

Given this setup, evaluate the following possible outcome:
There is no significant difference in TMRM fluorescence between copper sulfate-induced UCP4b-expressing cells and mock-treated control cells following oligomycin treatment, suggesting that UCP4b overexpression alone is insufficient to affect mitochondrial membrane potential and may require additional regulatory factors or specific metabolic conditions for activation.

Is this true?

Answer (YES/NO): NO